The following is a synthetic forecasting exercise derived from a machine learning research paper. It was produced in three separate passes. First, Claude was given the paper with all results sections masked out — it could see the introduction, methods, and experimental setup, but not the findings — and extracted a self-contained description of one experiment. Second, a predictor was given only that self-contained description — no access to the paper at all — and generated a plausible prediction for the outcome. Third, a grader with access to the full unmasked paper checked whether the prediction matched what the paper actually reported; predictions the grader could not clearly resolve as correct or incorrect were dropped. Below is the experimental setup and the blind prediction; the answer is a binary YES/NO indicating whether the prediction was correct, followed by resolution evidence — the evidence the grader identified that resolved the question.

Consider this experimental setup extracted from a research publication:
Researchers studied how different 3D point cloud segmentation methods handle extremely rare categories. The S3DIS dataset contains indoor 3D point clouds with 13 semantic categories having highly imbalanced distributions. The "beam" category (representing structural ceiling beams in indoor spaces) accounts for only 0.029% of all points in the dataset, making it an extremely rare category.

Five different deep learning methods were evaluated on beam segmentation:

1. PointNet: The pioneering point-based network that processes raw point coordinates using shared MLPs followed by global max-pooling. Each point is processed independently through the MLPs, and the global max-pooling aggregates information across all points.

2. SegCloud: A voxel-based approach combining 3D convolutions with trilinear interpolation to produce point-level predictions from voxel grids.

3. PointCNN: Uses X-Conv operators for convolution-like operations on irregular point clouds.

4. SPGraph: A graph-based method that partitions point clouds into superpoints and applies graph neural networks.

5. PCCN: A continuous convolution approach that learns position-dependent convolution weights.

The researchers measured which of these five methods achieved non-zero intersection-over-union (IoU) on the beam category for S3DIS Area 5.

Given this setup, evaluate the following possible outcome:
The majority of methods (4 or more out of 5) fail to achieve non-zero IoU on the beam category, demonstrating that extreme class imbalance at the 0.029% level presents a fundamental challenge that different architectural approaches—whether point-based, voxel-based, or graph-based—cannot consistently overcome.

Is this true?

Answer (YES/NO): NO